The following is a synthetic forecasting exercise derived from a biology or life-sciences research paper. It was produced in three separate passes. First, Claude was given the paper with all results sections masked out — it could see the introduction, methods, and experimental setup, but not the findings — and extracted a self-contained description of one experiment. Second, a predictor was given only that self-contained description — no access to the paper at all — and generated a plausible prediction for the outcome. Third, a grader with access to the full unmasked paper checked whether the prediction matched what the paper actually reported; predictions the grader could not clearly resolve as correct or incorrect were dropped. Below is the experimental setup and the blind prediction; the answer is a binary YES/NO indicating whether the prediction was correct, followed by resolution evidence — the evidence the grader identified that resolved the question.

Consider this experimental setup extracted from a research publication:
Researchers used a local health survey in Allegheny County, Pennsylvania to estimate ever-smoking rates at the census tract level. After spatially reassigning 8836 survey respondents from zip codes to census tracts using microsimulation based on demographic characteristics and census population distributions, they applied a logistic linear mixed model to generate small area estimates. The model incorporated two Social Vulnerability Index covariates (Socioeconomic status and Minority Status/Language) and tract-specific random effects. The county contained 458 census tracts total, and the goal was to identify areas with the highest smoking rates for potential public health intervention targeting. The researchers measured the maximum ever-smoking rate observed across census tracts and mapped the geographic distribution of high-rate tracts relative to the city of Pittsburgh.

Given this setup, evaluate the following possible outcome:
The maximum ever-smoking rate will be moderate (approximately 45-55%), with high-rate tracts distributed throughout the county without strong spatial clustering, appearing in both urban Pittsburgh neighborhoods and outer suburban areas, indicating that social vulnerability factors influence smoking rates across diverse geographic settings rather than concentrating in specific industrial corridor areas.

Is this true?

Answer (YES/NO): NO